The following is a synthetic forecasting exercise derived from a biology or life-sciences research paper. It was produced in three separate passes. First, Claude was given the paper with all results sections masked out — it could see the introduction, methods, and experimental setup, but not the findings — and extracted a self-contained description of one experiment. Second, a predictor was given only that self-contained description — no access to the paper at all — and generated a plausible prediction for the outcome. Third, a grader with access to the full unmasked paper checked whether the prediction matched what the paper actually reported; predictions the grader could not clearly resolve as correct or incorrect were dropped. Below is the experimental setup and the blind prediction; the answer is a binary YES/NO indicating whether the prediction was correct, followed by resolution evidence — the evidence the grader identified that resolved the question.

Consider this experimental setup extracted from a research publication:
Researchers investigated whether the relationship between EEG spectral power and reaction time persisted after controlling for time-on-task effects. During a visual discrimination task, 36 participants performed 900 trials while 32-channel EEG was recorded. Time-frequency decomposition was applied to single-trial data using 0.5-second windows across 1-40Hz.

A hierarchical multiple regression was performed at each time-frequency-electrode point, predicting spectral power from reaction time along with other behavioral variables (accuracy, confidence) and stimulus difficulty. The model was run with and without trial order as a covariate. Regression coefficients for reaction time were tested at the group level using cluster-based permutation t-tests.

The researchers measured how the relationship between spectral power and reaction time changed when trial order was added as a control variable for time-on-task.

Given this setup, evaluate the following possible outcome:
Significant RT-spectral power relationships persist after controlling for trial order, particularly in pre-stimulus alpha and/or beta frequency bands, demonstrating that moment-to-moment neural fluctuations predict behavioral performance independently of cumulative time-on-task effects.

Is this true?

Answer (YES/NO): NO